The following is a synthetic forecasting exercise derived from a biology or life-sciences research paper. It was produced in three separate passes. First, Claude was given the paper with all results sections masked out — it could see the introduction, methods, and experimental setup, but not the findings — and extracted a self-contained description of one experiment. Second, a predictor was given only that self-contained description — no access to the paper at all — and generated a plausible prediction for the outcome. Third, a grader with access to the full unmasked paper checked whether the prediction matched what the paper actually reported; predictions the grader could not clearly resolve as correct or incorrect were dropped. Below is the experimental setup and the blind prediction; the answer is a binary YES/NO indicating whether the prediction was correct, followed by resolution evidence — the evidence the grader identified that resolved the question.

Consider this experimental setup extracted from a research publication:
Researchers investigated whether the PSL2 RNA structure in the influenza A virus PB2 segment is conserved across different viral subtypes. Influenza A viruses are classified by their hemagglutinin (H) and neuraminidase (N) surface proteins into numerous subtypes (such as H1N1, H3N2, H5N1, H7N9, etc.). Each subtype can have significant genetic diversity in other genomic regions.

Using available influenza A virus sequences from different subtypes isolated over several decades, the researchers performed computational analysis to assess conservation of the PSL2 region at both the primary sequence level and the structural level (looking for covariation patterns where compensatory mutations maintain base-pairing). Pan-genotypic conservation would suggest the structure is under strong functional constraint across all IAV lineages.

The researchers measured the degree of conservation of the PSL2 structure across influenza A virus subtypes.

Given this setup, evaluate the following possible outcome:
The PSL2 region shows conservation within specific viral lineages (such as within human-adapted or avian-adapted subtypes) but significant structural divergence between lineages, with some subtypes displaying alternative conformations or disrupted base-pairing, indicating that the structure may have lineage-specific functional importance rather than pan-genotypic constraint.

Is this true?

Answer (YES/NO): NO